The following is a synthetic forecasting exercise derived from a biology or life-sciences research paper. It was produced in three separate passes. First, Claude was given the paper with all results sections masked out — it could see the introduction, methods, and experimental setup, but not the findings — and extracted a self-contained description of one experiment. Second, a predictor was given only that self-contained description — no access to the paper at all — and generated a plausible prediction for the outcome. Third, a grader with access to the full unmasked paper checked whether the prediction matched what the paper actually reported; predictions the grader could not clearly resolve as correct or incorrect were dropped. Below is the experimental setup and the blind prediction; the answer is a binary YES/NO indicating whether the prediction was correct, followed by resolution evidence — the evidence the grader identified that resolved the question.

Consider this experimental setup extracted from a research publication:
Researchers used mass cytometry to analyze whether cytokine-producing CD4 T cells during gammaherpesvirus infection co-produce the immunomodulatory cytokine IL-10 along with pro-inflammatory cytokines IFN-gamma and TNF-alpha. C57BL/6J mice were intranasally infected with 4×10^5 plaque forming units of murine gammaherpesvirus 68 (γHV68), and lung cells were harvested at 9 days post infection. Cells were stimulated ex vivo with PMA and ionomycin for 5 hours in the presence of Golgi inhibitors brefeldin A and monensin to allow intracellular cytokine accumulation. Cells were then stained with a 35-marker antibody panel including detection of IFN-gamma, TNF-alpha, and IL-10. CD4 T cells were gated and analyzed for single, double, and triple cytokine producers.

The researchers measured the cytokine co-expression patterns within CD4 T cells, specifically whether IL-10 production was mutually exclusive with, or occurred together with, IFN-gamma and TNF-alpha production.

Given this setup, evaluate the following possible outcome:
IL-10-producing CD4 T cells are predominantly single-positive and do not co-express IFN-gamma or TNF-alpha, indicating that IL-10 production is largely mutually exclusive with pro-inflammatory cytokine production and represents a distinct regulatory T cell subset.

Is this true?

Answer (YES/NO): NO